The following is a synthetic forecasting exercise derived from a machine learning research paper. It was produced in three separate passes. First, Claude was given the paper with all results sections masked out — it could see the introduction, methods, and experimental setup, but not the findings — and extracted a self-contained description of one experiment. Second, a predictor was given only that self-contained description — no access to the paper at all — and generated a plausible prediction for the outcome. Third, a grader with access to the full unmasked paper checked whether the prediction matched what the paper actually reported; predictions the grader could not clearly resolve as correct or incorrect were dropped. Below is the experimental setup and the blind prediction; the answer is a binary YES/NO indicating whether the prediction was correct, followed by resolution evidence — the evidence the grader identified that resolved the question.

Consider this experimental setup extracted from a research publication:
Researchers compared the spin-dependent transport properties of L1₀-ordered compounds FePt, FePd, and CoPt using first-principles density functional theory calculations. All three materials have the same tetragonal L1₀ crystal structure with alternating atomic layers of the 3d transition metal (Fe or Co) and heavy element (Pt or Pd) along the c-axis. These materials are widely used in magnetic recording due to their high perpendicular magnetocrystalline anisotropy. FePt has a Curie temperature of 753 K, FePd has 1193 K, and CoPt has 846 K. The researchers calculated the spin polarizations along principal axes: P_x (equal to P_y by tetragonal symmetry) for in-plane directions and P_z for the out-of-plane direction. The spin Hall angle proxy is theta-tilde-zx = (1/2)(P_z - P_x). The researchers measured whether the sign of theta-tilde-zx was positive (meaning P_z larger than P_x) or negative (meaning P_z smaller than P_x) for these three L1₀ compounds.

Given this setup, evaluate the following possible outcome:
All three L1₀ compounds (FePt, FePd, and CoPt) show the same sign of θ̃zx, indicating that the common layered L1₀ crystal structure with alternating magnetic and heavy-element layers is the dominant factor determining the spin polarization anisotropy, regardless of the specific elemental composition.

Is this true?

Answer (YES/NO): YES